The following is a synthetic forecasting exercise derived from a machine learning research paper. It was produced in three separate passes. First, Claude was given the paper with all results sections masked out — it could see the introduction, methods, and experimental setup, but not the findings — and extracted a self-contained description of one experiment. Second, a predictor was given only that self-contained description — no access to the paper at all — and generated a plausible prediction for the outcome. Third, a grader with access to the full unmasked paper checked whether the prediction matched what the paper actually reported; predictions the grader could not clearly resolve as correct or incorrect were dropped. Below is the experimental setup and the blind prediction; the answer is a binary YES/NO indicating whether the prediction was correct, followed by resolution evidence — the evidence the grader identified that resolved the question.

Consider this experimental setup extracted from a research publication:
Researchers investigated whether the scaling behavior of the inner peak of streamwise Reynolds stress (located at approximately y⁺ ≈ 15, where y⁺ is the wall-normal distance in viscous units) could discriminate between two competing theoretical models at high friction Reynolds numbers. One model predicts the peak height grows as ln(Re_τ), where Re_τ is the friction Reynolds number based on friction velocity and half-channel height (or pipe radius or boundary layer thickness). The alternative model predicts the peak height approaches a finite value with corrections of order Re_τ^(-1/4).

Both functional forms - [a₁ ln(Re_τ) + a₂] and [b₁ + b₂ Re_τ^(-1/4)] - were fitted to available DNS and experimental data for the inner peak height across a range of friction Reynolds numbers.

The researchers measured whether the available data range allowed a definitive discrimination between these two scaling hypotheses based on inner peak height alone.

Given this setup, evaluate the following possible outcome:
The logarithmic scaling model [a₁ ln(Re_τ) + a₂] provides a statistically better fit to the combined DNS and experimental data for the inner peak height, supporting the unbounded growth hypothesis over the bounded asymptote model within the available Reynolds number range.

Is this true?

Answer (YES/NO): NO